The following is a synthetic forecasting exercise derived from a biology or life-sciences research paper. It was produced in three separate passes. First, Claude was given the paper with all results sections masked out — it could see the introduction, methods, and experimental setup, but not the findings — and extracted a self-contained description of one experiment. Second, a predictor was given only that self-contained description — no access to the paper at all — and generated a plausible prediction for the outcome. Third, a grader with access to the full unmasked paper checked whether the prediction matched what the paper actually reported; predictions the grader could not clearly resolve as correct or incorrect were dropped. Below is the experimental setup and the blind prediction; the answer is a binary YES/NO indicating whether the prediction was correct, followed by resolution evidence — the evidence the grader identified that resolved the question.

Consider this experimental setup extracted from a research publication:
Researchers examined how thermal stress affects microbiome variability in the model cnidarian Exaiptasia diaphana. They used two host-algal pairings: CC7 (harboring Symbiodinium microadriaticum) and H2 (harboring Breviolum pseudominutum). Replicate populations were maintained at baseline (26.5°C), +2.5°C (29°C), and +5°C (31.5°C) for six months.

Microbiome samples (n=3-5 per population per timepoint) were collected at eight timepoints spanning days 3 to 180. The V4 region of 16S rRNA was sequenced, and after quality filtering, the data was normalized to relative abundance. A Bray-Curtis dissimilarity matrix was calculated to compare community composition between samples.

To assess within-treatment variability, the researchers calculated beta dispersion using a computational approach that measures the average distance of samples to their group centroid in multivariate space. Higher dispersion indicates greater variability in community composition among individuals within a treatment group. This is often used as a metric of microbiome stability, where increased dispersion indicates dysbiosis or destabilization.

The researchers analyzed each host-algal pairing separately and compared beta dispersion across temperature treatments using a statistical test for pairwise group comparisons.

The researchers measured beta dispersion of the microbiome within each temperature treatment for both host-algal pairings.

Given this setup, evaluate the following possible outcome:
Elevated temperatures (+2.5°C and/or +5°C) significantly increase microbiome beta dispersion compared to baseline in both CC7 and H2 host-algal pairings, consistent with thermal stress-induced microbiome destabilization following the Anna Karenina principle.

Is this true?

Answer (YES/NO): NO